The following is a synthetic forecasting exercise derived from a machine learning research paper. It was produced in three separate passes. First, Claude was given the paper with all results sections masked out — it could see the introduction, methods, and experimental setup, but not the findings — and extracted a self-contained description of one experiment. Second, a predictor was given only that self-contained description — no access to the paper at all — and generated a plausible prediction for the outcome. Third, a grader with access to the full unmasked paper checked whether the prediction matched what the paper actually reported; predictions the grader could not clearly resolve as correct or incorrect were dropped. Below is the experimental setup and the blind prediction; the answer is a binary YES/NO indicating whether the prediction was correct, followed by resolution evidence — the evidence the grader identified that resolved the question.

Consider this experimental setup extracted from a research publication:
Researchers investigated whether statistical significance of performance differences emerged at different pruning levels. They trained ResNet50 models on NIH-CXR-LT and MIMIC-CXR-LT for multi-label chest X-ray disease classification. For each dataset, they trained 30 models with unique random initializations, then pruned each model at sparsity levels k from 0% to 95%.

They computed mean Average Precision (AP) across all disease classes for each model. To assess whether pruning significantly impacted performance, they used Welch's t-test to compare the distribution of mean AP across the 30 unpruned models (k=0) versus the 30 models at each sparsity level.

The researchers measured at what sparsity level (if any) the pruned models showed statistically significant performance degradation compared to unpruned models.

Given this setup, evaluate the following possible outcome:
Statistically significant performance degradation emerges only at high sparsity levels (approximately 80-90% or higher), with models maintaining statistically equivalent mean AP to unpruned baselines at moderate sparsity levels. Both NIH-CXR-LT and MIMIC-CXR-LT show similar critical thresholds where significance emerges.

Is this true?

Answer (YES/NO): NO